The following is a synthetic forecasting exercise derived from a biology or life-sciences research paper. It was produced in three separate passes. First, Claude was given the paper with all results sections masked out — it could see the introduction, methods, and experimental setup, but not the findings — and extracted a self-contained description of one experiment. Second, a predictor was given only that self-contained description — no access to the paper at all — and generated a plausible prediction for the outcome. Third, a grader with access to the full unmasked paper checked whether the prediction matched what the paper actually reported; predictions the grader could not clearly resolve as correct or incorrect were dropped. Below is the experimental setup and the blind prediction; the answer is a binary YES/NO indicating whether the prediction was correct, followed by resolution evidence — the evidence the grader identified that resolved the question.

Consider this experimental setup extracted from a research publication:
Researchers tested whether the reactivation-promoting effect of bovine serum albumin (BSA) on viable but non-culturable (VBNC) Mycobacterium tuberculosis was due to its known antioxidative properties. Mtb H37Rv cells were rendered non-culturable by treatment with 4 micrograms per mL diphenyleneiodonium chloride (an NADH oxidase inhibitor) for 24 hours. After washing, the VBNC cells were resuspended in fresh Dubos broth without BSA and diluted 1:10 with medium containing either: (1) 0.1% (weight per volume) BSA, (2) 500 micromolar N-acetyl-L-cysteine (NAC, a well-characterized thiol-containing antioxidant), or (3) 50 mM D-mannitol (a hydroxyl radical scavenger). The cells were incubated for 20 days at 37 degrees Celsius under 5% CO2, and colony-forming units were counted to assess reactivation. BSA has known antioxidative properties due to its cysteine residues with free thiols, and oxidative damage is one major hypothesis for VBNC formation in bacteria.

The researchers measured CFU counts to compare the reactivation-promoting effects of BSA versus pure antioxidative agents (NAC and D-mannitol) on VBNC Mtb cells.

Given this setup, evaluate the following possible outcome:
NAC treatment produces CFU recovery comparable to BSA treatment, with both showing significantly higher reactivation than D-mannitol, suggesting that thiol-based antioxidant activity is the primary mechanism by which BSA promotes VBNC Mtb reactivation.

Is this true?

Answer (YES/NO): NO